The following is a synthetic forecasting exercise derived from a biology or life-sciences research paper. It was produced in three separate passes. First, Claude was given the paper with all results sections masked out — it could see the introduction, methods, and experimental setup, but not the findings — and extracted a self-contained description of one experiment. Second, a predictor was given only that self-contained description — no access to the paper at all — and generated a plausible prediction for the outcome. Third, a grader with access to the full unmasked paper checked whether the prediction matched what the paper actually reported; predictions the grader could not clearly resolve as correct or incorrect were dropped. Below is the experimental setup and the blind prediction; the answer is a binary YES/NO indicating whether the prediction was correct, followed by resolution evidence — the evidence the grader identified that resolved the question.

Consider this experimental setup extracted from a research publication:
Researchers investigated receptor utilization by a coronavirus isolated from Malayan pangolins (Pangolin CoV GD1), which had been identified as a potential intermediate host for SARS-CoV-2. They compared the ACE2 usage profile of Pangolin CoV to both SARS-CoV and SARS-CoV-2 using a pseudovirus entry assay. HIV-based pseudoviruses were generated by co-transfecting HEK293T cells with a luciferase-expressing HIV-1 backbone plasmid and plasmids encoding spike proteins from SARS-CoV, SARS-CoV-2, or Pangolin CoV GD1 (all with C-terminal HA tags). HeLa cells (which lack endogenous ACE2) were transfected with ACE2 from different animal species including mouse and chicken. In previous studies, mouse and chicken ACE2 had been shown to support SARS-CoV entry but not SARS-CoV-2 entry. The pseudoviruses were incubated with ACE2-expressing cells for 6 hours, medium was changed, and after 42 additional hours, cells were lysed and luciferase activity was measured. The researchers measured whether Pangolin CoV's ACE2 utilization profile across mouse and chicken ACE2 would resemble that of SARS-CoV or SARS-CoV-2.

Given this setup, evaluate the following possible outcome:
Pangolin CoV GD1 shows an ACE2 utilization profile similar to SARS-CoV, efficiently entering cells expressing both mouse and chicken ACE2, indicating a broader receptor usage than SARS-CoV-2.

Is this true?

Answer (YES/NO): YES